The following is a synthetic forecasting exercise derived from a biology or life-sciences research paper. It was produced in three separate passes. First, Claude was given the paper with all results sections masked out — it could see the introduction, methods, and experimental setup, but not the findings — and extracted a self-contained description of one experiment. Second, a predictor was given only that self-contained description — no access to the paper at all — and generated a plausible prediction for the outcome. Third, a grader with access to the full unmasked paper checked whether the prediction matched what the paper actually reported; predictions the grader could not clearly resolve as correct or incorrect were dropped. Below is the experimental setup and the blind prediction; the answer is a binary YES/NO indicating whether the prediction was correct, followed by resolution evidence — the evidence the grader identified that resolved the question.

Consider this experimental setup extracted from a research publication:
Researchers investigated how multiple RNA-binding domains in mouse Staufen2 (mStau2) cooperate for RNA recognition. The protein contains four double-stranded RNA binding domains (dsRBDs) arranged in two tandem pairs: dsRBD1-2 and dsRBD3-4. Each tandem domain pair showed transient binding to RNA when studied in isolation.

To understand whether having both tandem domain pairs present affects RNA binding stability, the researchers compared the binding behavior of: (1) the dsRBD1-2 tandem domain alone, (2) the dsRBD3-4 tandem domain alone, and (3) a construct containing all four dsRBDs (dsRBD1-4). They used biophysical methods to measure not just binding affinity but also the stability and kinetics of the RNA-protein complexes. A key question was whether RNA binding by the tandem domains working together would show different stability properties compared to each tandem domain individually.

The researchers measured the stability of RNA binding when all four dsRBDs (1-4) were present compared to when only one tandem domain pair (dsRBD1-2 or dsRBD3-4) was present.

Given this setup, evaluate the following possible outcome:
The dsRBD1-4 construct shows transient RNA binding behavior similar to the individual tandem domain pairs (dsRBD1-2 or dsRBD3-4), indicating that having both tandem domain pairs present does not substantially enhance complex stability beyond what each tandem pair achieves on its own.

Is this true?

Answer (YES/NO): NO